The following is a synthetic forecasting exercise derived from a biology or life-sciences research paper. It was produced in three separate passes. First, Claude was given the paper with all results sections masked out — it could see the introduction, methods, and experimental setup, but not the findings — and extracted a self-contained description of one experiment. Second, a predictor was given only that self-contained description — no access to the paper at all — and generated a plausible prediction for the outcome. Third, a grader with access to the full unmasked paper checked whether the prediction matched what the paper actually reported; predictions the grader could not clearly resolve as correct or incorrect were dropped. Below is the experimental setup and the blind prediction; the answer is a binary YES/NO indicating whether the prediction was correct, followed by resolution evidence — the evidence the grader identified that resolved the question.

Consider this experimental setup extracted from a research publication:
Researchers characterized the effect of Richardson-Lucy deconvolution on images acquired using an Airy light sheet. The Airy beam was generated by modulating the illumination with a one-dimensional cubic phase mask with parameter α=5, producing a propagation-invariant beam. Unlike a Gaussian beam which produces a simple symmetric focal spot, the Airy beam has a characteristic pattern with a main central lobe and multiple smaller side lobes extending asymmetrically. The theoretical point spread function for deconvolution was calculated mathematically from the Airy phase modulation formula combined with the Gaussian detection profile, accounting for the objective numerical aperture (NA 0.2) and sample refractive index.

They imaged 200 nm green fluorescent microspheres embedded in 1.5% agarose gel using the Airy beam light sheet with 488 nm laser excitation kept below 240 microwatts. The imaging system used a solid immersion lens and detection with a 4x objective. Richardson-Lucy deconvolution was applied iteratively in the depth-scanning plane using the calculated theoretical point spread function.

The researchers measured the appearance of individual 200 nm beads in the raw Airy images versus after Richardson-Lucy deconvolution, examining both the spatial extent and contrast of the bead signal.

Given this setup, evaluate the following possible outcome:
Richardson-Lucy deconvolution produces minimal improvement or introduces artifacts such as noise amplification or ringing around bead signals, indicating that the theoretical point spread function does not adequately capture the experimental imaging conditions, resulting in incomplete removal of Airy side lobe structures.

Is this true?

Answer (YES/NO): NO